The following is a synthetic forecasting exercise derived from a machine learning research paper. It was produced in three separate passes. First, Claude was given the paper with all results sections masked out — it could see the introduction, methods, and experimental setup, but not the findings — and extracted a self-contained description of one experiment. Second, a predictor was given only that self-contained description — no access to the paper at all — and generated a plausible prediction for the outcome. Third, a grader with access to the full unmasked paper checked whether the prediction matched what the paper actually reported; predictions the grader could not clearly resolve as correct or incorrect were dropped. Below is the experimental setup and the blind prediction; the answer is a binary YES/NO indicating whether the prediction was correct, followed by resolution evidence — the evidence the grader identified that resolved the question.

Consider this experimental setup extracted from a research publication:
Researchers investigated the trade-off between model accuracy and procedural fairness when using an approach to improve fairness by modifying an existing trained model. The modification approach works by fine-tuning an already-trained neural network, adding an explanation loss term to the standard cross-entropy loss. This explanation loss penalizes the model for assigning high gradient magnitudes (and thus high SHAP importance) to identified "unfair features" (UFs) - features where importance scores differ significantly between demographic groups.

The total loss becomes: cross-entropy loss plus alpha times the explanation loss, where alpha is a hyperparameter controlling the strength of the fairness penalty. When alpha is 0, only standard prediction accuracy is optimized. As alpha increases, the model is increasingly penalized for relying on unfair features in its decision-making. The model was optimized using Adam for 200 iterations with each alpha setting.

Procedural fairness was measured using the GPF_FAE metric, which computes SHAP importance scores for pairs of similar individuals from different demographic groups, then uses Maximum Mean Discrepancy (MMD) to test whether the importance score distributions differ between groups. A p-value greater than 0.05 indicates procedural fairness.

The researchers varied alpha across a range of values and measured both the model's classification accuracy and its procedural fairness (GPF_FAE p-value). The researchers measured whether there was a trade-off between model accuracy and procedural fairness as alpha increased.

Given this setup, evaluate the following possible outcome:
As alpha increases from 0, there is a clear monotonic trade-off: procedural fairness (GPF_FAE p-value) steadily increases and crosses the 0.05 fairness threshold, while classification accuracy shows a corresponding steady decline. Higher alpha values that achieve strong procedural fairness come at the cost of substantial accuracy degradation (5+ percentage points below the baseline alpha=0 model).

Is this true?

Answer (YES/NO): NO